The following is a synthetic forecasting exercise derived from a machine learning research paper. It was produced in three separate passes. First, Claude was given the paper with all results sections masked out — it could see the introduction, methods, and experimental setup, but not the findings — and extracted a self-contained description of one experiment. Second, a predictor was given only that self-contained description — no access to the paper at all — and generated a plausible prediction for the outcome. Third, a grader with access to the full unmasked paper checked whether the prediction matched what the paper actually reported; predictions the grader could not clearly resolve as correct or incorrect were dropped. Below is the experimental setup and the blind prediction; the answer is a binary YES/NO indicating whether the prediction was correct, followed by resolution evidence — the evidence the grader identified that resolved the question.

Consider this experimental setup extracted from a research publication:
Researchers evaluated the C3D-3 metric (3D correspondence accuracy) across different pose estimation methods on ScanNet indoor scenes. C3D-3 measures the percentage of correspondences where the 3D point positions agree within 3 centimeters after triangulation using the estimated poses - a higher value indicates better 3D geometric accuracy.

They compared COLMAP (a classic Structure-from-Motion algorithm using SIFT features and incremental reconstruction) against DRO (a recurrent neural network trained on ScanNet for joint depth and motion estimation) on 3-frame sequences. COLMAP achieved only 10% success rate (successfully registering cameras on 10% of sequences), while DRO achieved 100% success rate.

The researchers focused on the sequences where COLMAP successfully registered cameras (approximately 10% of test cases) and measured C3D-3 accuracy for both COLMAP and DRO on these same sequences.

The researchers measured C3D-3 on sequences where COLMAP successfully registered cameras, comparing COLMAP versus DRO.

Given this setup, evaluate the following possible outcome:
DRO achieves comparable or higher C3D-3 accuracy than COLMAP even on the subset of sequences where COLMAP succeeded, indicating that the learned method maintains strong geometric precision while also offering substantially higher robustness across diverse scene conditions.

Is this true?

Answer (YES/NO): YES